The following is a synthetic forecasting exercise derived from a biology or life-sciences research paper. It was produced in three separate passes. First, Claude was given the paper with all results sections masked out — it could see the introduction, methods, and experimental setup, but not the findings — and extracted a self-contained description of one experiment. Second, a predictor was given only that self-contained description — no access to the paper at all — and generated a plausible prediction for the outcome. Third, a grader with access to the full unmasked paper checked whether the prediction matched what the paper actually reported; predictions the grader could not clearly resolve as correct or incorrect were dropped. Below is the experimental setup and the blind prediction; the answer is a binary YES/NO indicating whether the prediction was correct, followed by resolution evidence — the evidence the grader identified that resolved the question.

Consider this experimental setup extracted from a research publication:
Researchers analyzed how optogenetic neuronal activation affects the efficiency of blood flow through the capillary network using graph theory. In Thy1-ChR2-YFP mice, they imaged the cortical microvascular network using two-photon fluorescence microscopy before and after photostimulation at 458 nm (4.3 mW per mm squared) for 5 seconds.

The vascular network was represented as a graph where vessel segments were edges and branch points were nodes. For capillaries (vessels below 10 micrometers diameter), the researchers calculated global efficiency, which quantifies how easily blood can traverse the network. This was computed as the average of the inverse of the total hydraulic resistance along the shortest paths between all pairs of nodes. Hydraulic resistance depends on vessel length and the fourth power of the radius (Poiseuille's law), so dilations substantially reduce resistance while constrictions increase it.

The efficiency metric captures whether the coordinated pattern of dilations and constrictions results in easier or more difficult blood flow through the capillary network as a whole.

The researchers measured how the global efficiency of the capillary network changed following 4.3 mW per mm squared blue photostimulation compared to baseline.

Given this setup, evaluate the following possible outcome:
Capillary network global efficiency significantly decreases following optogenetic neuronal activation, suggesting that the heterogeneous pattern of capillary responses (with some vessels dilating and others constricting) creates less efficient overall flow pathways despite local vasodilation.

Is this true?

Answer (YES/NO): NO